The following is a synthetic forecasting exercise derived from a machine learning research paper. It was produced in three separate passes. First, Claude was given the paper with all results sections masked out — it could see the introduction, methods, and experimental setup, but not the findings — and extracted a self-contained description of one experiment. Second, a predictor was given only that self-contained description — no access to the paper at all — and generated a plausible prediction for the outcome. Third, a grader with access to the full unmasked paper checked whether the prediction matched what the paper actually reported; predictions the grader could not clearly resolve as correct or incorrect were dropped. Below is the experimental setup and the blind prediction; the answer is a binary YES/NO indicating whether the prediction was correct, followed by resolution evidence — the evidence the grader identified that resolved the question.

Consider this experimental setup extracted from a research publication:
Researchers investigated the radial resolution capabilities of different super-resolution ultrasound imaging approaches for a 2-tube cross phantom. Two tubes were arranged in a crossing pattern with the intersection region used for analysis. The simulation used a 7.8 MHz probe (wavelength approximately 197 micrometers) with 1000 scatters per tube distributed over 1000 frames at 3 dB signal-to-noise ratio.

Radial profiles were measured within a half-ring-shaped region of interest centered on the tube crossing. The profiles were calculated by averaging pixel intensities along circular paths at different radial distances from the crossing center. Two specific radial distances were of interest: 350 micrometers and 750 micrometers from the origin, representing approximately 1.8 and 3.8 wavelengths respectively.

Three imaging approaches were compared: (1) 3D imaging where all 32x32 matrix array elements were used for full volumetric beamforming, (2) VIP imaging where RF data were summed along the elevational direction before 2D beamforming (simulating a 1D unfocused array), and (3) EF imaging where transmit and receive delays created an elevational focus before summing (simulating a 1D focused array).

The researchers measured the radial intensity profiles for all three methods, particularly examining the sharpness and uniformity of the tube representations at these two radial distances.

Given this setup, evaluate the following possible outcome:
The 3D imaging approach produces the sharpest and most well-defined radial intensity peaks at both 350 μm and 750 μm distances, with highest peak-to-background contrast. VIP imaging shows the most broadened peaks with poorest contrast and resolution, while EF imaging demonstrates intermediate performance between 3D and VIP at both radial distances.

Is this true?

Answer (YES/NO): NO